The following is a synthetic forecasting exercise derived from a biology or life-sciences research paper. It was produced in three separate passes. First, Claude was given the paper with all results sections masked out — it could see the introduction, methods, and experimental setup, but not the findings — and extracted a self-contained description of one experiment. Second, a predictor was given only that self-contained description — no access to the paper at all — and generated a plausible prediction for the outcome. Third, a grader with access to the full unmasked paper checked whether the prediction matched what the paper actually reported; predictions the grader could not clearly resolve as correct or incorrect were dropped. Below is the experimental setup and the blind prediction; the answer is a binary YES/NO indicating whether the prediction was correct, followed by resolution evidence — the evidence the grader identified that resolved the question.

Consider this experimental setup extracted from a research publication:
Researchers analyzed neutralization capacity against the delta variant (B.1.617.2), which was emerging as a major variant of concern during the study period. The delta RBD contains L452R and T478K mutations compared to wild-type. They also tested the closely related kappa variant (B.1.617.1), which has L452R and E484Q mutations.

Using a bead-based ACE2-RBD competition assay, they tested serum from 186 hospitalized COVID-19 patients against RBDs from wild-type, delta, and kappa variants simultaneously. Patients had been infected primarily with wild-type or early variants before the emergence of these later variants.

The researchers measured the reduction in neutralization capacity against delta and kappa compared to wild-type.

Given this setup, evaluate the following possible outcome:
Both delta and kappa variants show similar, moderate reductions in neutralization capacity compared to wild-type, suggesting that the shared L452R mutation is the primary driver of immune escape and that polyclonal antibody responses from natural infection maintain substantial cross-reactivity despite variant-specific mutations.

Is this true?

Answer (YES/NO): NO